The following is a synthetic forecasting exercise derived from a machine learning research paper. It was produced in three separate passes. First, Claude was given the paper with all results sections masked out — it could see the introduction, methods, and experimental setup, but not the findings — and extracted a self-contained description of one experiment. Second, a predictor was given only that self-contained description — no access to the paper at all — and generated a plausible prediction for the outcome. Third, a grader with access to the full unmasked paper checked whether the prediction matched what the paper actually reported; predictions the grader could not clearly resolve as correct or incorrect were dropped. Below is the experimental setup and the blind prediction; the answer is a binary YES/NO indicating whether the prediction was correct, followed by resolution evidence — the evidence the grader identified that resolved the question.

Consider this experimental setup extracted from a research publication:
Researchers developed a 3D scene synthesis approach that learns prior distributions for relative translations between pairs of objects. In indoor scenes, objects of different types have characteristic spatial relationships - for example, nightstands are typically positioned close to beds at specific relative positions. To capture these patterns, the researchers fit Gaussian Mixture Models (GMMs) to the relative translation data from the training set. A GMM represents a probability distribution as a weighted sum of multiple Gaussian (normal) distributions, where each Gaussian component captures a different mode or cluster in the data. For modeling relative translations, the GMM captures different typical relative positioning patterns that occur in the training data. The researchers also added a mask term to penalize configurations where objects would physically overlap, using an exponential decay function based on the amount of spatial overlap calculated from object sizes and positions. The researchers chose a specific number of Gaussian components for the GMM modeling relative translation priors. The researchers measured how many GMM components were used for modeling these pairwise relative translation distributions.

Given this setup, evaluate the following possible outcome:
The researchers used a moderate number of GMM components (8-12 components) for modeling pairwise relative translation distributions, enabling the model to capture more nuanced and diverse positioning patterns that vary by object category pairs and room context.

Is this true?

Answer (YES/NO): YES